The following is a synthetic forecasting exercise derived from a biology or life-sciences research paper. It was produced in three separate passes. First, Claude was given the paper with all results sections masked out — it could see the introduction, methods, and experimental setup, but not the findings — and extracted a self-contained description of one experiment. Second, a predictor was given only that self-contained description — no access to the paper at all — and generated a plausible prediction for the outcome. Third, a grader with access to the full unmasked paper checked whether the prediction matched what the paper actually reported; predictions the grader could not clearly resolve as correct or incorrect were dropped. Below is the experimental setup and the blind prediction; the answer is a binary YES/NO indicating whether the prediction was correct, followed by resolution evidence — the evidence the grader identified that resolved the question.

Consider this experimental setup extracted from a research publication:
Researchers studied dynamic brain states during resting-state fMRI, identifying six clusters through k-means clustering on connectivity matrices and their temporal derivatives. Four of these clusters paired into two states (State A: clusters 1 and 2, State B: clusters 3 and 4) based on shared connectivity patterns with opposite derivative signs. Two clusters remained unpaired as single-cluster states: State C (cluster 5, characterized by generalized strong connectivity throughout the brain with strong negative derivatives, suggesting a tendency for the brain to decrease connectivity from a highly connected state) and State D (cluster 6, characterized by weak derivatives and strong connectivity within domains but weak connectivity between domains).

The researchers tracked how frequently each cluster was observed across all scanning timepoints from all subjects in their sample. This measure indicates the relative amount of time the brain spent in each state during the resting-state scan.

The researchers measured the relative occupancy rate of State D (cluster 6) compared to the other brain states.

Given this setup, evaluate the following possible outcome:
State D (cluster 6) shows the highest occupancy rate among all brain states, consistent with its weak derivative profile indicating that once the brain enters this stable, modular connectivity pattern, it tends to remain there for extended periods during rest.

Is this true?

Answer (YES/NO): NO